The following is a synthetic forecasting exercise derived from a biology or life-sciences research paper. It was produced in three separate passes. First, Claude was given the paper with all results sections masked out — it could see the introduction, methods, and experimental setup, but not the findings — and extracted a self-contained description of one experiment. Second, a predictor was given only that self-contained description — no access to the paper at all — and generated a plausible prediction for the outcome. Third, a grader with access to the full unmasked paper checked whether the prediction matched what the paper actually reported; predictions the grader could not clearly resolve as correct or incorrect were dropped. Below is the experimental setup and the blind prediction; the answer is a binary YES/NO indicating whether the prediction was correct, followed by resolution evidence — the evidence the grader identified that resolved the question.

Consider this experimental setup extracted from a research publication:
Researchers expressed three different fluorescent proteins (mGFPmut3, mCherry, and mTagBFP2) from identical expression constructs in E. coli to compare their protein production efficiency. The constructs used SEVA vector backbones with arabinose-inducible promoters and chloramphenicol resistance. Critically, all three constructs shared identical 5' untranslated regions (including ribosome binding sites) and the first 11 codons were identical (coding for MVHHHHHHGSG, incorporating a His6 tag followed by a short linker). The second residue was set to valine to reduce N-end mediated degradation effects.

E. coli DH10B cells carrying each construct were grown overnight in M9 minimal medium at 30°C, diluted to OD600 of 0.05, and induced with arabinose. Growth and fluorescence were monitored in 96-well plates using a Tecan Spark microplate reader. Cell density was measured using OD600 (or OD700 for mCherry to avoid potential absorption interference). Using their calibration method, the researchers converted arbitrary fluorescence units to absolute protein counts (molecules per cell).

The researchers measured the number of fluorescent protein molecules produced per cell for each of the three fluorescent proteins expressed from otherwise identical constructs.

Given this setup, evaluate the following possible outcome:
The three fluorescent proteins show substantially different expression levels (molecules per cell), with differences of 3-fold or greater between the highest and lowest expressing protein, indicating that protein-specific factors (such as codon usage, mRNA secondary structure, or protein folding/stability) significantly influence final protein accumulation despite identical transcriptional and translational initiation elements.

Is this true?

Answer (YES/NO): NO